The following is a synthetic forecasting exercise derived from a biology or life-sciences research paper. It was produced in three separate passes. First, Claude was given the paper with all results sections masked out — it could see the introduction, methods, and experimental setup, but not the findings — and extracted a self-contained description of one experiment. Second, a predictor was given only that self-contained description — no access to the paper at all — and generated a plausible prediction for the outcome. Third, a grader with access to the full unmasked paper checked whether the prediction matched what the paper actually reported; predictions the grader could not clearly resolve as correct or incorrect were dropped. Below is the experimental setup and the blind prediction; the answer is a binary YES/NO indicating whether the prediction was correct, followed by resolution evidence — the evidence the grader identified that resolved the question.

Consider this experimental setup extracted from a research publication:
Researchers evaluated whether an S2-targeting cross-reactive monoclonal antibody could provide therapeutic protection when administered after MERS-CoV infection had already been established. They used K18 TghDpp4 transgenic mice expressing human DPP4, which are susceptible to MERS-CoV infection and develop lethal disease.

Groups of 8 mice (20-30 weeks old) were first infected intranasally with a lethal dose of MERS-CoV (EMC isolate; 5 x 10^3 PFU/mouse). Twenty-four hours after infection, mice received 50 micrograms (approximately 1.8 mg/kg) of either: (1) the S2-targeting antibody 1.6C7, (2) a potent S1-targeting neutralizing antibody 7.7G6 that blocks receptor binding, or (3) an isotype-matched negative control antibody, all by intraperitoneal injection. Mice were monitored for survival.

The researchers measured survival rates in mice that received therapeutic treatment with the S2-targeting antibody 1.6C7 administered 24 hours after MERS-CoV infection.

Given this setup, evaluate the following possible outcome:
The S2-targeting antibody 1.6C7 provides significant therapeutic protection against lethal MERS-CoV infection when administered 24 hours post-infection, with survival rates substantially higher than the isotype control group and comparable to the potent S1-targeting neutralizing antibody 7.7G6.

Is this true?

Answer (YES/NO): YES